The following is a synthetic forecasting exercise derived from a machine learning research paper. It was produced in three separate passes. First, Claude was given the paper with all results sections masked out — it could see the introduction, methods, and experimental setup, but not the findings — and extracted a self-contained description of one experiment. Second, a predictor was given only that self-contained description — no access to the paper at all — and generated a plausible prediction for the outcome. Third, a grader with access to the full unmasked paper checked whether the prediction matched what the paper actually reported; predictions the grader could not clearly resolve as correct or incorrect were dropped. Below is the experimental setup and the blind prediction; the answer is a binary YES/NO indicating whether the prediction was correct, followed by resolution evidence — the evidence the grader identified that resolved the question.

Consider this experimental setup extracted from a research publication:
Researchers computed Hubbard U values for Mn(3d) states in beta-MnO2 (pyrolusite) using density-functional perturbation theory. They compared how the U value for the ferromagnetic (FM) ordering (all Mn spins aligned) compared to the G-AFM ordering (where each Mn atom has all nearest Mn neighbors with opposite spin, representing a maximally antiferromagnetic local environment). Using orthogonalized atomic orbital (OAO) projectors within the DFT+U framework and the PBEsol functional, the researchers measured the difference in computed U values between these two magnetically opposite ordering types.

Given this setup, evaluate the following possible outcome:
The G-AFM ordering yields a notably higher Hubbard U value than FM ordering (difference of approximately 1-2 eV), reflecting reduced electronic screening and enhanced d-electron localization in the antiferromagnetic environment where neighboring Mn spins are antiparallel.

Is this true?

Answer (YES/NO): NO